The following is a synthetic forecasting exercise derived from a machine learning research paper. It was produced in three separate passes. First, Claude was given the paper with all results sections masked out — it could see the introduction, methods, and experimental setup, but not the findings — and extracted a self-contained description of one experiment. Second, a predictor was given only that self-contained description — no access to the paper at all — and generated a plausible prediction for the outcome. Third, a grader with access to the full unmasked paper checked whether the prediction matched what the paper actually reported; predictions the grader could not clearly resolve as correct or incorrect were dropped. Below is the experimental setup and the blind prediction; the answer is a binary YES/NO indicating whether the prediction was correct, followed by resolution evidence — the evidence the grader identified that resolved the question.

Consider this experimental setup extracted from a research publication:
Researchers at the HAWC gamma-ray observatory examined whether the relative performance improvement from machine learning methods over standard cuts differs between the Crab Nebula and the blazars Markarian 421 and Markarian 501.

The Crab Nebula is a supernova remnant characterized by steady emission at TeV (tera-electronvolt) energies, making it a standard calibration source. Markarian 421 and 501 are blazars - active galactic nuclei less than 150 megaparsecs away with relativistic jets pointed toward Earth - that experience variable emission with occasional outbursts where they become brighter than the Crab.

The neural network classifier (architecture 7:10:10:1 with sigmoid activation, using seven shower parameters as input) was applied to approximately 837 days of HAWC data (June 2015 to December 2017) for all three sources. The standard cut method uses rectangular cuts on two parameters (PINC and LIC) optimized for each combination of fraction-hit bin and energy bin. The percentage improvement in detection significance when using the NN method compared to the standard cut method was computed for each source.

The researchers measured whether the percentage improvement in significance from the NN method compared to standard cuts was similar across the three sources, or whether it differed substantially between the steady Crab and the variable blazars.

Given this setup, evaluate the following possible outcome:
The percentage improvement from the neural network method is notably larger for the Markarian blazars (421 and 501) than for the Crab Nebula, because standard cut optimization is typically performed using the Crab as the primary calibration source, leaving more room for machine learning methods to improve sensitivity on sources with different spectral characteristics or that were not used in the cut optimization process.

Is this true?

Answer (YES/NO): NO